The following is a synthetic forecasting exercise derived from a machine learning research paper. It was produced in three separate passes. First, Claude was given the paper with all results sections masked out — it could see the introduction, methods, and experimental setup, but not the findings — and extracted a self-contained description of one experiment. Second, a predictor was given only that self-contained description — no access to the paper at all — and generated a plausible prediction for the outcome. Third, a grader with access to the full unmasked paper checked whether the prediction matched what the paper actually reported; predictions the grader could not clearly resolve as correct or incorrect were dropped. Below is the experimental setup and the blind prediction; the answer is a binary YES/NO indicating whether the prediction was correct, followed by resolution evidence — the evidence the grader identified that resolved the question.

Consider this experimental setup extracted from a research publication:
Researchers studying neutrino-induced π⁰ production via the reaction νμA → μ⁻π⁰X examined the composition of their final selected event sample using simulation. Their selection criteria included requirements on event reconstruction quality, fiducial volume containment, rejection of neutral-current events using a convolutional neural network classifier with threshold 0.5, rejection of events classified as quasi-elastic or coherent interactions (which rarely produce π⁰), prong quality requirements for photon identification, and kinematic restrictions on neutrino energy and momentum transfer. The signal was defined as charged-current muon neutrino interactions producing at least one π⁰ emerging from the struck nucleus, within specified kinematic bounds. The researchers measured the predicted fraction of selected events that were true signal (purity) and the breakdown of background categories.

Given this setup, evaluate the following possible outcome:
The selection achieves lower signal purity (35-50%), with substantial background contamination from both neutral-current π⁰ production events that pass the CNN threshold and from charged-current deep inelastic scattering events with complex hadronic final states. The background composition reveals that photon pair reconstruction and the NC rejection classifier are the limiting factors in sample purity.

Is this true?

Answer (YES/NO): NO